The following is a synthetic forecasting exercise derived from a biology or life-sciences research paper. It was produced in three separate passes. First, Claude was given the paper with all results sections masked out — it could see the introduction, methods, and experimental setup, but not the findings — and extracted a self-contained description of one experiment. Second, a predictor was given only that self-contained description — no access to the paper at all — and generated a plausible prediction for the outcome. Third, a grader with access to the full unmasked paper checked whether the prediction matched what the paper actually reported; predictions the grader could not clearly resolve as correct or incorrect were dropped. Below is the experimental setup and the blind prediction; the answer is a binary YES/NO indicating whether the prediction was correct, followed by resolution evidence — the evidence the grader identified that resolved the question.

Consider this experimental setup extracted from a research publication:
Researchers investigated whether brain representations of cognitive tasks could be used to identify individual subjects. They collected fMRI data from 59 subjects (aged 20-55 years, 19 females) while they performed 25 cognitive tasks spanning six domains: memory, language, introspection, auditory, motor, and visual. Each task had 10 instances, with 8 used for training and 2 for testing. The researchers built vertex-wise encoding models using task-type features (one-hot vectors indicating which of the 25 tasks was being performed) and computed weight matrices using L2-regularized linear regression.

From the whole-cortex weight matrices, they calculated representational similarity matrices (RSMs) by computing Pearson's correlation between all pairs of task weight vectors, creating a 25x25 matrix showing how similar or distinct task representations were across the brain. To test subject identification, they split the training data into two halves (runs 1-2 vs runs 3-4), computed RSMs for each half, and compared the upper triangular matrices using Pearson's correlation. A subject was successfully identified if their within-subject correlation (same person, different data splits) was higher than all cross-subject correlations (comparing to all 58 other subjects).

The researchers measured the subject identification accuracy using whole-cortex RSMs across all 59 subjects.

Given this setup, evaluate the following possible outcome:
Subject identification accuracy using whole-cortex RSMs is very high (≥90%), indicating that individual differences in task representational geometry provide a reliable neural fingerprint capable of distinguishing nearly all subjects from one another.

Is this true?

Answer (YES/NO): YES